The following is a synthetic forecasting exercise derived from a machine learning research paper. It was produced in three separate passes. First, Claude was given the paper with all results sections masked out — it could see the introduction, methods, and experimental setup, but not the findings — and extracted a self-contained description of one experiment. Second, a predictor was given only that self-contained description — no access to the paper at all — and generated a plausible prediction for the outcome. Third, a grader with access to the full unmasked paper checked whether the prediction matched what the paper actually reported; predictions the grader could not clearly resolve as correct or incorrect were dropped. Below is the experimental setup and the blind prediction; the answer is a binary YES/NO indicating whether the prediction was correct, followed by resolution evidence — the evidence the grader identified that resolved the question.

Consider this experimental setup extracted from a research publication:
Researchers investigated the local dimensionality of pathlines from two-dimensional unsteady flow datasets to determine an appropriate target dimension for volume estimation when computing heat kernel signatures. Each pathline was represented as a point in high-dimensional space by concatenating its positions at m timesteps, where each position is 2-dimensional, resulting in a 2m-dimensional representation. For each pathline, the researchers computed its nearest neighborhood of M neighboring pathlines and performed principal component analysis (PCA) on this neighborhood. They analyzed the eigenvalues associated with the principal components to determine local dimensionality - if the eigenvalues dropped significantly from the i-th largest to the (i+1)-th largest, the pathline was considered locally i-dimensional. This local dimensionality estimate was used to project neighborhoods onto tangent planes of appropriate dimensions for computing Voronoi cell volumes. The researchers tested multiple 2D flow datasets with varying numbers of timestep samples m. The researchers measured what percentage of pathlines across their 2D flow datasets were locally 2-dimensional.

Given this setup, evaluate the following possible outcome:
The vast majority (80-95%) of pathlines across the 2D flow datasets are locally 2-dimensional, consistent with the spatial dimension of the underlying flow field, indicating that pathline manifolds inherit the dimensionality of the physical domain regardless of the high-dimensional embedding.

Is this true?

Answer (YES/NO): NO